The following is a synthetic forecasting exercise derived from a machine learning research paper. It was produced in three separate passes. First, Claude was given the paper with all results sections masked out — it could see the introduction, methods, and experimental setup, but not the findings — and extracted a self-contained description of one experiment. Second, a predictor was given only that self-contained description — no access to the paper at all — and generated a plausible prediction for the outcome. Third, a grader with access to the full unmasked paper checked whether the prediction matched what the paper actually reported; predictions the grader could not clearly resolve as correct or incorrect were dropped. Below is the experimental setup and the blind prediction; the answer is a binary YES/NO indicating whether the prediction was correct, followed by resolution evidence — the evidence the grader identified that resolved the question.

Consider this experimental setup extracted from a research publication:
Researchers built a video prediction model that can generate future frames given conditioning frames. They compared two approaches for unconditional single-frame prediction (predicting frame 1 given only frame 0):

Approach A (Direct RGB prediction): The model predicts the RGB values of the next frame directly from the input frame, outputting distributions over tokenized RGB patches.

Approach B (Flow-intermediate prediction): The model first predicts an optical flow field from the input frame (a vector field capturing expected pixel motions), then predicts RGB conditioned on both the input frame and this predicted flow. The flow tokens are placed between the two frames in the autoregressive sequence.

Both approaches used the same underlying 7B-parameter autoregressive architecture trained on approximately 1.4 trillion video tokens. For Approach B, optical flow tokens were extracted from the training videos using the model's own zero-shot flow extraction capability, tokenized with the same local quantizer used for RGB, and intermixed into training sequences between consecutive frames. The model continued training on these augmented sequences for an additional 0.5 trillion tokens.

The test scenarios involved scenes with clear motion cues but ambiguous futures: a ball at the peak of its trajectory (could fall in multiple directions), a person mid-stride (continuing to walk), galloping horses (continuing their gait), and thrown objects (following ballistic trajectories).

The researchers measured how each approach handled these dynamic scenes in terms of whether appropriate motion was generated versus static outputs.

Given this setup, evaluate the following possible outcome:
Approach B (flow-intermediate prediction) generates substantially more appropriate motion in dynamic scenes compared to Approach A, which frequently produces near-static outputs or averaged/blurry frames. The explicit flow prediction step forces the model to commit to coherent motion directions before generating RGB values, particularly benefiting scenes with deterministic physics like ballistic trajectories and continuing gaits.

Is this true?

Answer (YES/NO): YES